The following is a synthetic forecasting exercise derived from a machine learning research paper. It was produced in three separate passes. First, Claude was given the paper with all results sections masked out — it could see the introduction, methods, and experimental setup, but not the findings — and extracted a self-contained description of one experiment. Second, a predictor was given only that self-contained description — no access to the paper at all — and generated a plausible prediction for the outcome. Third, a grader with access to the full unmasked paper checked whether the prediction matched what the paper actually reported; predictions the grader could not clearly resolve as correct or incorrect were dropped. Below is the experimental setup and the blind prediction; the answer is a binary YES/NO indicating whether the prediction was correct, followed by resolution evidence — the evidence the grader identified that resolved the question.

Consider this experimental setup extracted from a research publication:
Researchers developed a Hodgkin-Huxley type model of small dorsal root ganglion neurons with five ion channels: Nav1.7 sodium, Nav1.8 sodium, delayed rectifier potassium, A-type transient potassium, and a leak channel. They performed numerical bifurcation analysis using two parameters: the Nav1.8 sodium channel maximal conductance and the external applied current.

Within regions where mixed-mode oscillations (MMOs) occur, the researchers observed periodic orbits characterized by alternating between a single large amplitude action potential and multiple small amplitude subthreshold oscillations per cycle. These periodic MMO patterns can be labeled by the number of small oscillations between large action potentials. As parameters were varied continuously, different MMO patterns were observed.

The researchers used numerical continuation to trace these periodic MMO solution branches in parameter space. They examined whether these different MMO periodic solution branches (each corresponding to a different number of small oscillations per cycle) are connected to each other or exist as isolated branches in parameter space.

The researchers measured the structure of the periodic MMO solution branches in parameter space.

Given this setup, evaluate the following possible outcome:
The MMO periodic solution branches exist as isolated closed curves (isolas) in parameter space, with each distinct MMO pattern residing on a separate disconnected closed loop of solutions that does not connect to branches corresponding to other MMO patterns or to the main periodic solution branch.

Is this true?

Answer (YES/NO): YES